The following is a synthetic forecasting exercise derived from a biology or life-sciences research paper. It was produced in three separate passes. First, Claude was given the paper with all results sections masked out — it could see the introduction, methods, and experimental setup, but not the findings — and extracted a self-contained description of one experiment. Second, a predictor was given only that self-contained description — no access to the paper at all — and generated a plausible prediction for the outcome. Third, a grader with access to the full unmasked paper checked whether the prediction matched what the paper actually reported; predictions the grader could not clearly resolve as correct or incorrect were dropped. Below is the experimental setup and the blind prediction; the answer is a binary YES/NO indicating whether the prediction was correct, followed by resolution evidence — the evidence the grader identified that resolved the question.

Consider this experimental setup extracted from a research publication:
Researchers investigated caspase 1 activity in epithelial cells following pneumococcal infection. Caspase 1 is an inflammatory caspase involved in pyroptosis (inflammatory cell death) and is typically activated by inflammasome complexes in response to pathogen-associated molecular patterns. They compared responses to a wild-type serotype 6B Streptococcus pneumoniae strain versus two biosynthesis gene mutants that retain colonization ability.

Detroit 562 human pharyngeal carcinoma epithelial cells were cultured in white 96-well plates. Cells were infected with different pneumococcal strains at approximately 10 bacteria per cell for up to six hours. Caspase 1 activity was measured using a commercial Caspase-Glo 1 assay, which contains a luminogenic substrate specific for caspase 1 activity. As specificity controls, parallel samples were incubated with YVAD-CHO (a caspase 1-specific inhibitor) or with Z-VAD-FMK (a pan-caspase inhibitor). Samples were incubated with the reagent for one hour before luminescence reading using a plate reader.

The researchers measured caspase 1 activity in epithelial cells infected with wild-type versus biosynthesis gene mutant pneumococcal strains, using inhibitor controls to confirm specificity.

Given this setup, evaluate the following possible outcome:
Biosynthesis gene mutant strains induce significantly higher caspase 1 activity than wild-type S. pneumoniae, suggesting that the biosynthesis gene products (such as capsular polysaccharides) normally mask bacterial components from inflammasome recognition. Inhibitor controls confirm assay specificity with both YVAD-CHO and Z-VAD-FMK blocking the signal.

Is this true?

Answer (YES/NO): NO